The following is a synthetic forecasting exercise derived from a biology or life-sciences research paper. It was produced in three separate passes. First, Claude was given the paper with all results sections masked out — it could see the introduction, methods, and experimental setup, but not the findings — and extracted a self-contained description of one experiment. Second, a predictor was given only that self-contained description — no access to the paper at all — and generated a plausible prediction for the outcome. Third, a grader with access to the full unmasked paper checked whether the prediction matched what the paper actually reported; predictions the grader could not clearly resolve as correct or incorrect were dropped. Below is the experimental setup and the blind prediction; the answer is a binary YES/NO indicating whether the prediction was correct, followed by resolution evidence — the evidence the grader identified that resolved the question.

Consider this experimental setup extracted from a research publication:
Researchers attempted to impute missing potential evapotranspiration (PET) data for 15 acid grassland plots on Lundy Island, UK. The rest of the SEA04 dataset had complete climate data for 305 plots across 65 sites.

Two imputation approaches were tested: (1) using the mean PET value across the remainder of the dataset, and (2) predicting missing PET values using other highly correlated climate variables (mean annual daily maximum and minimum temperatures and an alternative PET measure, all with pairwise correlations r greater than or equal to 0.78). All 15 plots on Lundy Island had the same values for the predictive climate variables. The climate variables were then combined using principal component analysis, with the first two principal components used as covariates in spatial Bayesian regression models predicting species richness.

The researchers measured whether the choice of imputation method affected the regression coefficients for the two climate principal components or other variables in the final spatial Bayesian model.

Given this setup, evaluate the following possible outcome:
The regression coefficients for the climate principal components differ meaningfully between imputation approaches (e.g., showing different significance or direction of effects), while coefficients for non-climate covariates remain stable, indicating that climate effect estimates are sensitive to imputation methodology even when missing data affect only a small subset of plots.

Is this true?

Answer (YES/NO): NO